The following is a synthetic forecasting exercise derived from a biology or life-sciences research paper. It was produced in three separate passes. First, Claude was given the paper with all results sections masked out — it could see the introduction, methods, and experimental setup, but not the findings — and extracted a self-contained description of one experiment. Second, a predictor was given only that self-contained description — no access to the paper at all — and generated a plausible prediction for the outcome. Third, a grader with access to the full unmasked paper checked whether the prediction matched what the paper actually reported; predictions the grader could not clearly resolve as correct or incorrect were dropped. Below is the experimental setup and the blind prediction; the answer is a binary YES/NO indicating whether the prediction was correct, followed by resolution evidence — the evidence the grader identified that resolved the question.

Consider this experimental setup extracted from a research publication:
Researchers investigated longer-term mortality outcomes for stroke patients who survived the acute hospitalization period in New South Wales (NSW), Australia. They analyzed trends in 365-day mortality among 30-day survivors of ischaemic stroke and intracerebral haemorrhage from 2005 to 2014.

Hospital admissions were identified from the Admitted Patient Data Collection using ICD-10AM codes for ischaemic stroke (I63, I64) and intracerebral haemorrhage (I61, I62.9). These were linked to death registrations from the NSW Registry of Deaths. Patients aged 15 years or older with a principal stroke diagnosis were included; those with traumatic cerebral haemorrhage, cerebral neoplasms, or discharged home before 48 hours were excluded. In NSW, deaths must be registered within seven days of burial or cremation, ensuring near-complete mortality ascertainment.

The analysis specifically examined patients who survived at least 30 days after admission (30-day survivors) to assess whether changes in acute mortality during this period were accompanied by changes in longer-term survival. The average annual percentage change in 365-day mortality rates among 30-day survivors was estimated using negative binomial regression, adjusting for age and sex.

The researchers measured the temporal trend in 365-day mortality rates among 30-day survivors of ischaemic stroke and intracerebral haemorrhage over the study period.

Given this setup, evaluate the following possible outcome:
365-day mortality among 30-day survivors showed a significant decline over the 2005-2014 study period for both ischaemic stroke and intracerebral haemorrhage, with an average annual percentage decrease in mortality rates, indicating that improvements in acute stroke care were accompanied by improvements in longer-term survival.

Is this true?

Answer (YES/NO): NO